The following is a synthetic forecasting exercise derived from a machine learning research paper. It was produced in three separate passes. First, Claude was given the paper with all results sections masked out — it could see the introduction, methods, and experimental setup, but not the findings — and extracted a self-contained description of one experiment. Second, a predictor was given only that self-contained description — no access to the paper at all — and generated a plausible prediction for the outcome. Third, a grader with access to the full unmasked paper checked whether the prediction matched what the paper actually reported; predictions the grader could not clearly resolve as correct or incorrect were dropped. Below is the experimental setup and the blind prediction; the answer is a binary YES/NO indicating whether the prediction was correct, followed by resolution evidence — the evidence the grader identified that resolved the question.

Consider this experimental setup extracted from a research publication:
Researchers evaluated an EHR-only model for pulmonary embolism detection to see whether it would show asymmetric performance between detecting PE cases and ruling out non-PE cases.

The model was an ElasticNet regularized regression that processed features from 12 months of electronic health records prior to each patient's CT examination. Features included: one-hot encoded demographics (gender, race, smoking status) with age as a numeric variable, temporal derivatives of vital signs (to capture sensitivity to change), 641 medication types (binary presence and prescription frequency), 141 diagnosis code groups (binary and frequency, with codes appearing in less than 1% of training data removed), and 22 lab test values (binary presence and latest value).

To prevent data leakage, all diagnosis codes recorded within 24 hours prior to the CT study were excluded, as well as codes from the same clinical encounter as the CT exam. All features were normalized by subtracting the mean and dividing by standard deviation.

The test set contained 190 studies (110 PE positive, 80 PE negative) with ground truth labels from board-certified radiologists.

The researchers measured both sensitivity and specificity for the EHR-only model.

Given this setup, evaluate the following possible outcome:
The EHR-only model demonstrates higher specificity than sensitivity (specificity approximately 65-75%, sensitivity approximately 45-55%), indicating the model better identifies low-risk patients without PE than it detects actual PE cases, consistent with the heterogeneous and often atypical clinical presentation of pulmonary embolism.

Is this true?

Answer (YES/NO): NO